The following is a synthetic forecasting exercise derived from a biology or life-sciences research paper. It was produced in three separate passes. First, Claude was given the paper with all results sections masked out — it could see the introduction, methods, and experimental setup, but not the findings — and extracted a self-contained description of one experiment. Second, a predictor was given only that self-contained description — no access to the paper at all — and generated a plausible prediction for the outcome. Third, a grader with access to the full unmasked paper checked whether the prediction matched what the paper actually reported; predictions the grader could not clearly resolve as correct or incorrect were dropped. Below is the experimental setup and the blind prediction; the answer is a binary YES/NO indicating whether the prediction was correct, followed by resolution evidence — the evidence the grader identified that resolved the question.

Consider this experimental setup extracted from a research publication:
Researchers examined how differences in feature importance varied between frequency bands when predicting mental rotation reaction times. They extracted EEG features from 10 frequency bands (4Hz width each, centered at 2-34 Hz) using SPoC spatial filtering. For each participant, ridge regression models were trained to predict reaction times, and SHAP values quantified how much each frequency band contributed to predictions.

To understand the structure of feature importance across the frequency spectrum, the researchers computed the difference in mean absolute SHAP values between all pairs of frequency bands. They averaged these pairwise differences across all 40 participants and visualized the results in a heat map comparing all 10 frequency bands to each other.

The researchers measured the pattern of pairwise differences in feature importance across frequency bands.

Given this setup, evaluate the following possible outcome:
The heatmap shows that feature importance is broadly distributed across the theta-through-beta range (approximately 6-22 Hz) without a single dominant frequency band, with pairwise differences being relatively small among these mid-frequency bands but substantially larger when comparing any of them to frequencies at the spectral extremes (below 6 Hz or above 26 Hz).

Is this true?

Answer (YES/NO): NO